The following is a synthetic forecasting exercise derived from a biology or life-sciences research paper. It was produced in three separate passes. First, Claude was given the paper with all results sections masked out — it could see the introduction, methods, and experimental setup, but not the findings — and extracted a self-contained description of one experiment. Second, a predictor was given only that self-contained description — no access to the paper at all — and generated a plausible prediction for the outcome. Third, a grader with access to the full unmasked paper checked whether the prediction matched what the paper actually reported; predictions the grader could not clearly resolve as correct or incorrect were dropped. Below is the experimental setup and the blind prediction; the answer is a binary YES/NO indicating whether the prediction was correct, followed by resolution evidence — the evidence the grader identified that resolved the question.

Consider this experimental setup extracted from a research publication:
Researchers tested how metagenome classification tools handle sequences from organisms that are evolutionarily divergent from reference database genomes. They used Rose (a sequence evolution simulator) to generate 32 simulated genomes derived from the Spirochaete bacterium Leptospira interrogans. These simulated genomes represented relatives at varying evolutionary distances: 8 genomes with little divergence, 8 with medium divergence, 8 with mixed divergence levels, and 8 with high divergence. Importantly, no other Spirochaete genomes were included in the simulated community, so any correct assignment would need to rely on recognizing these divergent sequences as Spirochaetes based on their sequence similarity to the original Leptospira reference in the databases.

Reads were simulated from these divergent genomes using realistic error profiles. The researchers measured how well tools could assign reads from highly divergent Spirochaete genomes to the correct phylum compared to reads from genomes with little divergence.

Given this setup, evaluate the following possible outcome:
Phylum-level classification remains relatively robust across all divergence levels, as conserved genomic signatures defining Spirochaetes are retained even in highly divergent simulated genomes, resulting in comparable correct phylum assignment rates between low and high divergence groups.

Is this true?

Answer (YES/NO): NO